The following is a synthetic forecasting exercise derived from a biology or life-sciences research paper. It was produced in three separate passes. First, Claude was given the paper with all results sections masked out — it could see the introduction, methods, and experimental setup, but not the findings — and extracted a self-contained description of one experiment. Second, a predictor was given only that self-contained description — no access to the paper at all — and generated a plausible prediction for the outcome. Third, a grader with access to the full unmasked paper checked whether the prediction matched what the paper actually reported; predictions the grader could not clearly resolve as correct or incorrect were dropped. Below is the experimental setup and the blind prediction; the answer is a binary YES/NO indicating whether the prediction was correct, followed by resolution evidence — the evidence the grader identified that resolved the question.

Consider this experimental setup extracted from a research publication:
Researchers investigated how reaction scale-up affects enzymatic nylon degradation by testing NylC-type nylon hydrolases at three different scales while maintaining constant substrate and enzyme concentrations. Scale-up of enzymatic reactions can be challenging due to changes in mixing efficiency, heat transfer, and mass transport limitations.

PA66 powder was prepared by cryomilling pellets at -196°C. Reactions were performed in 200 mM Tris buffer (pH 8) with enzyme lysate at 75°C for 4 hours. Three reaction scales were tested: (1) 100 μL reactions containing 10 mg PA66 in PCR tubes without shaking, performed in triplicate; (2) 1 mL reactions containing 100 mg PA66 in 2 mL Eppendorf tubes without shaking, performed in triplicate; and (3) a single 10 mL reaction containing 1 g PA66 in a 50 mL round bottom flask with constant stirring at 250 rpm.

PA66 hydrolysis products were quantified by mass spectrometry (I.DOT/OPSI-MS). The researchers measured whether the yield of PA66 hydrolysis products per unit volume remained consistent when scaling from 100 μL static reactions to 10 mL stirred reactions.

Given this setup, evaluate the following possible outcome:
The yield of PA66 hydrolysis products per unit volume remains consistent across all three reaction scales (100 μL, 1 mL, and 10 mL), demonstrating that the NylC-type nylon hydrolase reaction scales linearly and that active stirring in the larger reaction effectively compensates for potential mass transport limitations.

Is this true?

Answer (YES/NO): YES